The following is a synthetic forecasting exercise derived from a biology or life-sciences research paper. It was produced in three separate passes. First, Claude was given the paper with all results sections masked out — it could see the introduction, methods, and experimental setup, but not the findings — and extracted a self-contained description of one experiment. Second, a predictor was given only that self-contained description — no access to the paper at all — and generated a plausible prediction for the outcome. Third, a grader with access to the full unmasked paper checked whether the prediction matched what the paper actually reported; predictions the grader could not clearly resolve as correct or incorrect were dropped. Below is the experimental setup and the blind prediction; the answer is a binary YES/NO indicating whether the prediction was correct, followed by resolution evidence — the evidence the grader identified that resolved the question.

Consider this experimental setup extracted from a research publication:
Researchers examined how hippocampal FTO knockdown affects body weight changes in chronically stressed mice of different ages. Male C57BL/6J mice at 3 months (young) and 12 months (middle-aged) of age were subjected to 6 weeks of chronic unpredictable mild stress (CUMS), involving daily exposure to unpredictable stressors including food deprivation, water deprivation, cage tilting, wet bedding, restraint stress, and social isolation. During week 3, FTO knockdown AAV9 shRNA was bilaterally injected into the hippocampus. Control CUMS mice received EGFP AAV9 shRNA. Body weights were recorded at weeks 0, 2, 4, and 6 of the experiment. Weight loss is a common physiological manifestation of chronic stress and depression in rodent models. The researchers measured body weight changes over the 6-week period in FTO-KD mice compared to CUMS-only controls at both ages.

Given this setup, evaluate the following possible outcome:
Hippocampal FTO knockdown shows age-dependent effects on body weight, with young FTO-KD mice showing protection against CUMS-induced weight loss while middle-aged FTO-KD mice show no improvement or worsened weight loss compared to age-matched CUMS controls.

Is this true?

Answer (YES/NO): NO